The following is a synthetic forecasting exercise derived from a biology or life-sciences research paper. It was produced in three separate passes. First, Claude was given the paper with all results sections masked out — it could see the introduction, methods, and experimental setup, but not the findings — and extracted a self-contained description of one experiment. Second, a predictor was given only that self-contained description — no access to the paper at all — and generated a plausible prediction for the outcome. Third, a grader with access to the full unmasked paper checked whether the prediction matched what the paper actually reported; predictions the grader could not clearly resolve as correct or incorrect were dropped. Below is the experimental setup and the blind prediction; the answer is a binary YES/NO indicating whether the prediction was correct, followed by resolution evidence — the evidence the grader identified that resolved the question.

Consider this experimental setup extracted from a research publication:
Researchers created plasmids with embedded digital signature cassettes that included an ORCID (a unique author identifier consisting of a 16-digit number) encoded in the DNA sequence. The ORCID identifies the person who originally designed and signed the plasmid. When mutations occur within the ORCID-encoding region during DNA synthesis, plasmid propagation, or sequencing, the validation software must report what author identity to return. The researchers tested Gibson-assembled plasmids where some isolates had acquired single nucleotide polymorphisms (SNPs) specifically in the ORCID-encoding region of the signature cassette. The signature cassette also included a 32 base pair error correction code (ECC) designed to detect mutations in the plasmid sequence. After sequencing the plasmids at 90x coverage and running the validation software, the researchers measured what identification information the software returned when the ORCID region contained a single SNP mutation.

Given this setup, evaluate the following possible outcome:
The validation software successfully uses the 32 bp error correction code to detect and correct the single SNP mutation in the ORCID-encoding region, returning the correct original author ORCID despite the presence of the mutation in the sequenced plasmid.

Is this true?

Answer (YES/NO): NO